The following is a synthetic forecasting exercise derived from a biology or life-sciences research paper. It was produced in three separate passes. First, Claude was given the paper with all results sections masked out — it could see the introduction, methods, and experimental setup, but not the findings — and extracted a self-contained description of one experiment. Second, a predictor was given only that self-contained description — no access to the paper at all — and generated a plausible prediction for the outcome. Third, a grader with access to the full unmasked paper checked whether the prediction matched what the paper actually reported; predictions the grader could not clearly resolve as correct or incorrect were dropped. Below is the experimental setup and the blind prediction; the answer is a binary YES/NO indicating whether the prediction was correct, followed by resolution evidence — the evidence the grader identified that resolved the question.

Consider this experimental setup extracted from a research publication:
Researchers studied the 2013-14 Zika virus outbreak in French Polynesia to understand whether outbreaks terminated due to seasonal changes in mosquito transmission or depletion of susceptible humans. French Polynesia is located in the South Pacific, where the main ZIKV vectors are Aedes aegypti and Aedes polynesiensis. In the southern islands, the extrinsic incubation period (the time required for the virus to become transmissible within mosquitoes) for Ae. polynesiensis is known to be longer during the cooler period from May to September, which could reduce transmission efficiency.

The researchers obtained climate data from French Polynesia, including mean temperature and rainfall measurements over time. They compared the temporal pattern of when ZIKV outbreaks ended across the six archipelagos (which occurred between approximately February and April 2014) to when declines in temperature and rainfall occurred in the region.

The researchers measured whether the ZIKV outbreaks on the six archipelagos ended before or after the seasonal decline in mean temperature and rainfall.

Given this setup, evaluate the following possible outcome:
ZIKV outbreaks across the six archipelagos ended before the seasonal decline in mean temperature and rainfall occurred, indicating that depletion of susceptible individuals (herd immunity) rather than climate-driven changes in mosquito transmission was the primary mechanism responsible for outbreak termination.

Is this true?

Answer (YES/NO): YES